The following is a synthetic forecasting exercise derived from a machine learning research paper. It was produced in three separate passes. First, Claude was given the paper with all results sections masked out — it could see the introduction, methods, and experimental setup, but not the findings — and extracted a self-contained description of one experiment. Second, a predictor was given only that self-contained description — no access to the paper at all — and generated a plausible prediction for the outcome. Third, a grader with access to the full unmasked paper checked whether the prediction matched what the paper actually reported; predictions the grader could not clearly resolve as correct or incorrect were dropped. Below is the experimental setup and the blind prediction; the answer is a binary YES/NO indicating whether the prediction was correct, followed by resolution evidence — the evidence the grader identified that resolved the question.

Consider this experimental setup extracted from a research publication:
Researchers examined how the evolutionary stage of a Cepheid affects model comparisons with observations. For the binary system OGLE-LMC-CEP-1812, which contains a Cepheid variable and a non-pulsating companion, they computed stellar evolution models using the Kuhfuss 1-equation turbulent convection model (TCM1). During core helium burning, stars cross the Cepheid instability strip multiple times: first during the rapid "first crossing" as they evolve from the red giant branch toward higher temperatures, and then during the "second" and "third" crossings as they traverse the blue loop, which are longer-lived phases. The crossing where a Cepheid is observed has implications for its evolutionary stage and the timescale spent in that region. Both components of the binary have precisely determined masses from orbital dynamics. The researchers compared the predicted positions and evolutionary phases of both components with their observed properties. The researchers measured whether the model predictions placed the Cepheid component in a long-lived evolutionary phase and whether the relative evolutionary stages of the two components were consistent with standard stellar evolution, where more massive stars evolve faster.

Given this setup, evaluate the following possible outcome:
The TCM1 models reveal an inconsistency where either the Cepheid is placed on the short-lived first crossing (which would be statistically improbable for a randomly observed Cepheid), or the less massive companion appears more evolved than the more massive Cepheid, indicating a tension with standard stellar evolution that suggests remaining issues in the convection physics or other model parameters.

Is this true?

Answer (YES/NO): YES